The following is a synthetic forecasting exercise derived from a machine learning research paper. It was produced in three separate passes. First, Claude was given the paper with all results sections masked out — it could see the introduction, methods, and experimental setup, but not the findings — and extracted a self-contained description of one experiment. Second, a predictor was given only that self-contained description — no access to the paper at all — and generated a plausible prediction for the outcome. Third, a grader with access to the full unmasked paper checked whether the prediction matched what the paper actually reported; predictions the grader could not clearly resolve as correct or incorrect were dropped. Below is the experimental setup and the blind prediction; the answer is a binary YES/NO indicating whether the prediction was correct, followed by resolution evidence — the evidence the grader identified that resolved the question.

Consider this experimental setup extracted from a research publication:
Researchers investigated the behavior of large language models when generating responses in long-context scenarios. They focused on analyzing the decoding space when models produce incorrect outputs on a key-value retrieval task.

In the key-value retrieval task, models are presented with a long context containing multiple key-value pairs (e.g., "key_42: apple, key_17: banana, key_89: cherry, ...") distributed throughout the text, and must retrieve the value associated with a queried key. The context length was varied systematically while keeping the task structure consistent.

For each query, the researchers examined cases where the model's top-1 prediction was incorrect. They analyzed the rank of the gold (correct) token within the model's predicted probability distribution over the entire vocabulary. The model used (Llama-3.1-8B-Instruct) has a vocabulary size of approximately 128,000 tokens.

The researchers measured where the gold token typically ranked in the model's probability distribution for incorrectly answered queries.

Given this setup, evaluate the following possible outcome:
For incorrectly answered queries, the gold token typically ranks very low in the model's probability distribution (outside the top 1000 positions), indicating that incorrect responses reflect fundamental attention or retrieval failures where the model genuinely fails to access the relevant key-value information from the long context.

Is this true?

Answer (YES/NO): NO